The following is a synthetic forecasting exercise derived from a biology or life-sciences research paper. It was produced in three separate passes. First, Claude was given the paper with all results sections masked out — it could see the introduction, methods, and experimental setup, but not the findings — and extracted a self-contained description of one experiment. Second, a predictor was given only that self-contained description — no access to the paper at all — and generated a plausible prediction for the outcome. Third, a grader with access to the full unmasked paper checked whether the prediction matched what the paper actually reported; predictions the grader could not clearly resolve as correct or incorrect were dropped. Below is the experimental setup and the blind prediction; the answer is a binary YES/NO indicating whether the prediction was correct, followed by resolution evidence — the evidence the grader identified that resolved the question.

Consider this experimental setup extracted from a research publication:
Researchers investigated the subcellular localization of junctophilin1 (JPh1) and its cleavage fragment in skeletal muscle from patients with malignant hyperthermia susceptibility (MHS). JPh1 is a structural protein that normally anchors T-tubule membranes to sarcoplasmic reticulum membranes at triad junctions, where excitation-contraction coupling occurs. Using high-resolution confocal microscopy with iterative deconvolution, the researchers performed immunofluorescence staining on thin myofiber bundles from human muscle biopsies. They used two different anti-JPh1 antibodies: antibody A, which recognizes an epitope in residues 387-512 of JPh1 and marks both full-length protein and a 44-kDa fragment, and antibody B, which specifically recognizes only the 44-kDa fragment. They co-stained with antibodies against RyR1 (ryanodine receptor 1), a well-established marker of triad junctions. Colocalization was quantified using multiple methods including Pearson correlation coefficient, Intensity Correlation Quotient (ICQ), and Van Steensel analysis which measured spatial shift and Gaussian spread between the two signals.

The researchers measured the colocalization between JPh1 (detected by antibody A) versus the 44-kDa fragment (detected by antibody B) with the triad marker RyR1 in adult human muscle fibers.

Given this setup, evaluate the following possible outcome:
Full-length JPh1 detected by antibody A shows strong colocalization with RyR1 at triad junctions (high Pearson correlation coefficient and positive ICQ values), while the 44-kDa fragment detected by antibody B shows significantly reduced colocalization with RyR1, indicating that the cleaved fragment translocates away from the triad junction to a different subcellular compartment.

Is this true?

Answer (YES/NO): YES